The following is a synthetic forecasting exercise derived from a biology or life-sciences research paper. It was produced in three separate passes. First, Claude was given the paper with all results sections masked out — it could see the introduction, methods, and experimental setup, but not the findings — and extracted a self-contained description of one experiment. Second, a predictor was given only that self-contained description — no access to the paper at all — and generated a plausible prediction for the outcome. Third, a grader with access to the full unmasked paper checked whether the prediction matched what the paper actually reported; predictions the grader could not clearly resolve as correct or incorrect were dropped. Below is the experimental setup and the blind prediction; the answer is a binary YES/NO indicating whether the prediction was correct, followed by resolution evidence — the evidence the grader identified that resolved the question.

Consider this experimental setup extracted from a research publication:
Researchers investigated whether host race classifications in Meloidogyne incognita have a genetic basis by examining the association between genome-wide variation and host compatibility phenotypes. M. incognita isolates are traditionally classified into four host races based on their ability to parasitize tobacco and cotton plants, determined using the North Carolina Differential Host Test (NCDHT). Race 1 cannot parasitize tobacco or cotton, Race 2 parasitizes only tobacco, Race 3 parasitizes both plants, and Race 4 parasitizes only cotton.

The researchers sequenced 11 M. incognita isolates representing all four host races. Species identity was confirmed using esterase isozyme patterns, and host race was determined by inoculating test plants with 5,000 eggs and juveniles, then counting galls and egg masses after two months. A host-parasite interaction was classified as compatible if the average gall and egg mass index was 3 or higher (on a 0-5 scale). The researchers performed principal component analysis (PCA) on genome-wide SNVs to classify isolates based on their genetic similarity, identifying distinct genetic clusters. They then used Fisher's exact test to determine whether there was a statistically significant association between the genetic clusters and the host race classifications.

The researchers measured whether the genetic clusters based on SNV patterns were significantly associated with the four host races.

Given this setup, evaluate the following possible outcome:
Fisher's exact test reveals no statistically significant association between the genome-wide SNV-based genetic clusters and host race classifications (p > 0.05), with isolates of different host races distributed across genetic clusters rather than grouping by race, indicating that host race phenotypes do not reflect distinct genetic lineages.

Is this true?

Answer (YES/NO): YES